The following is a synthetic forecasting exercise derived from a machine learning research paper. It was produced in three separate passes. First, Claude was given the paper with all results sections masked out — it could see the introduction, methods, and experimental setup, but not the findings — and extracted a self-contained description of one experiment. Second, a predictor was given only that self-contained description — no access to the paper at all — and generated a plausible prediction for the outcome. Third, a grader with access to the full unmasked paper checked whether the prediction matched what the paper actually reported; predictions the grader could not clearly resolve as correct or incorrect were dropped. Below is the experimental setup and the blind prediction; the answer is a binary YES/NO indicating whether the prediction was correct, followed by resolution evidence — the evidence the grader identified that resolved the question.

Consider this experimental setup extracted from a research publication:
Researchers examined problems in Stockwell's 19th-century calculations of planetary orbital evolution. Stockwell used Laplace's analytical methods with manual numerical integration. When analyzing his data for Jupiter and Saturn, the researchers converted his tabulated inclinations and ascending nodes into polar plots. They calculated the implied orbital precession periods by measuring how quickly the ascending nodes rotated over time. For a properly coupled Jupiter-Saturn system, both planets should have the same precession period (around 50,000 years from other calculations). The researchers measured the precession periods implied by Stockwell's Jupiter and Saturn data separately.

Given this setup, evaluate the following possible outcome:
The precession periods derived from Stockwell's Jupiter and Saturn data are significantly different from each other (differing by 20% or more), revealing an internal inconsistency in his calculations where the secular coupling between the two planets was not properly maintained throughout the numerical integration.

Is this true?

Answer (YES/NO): NO